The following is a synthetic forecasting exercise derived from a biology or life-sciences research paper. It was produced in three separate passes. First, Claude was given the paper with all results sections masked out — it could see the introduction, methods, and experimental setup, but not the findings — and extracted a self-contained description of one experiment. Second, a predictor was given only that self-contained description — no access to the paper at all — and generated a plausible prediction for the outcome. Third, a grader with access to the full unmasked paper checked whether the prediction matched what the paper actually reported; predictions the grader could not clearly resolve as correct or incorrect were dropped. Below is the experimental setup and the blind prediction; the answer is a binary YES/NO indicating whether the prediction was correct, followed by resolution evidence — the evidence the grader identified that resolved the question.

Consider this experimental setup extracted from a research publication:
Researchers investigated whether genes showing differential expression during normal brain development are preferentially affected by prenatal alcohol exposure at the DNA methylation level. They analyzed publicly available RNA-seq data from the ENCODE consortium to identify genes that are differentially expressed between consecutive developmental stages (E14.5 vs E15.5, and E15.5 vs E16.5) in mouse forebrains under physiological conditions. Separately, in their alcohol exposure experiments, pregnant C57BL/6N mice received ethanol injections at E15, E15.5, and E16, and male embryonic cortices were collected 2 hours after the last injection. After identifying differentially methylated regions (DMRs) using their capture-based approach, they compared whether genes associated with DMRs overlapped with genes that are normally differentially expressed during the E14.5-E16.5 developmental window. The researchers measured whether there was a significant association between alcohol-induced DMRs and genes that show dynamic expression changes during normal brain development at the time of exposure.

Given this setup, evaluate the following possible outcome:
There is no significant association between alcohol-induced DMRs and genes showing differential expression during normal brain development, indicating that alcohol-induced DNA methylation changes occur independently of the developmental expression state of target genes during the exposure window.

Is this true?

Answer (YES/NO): NO